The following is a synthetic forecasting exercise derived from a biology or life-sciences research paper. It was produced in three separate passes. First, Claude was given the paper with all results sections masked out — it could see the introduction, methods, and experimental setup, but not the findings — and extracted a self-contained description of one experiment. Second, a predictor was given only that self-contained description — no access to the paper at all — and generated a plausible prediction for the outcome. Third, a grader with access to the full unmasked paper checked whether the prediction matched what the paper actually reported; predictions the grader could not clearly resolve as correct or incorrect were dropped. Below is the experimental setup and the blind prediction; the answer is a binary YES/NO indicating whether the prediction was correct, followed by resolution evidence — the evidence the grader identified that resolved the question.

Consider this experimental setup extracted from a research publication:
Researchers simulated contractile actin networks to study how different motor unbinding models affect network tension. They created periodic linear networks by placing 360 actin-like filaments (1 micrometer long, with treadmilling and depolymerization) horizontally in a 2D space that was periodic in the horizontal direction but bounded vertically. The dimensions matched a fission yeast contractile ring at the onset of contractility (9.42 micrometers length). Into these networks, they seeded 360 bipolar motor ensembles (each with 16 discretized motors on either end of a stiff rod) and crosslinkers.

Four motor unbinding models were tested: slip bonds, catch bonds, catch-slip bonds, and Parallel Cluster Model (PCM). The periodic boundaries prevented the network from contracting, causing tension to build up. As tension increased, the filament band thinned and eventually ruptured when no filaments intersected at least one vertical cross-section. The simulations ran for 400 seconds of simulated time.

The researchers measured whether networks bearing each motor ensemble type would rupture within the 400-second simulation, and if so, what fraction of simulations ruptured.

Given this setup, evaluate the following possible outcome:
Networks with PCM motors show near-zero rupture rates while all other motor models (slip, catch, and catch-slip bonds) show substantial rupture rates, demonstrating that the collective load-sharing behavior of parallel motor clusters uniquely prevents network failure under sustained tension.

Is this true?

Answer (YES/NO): NO